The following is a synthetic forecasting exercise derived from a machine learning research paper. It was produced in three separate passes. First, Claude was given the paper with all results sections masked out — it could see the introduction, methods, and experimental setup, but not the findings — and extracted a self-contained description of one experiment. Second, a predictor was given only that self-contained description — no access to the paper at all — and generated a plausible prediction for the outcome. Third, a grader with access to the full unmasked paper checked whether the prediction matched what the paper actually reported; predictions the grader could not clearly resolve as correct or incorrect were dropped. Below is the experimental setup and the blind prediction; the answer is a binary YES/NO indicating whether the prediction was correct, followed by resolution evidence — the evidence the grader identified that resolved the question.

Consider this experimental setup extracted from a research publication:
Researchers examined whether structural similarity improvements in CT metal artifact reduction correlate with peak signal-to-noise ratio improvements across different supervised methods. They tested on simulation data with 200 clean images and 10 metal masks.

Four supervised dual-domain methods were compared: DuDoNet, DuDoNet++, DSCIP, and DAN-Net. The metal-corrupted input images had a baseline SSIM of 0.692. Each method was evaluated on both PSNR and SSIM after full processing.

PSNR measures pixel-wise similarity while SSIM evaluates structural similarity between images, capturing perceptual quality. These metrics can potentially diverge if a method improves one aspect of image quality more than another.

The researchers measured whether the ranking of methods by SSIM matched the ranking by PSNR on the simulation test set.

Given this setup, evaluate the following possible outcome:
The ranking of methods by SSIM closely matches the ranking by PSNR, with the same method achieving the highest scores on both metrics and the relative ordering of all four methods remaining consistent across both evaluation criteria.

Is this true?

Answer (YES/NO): NO